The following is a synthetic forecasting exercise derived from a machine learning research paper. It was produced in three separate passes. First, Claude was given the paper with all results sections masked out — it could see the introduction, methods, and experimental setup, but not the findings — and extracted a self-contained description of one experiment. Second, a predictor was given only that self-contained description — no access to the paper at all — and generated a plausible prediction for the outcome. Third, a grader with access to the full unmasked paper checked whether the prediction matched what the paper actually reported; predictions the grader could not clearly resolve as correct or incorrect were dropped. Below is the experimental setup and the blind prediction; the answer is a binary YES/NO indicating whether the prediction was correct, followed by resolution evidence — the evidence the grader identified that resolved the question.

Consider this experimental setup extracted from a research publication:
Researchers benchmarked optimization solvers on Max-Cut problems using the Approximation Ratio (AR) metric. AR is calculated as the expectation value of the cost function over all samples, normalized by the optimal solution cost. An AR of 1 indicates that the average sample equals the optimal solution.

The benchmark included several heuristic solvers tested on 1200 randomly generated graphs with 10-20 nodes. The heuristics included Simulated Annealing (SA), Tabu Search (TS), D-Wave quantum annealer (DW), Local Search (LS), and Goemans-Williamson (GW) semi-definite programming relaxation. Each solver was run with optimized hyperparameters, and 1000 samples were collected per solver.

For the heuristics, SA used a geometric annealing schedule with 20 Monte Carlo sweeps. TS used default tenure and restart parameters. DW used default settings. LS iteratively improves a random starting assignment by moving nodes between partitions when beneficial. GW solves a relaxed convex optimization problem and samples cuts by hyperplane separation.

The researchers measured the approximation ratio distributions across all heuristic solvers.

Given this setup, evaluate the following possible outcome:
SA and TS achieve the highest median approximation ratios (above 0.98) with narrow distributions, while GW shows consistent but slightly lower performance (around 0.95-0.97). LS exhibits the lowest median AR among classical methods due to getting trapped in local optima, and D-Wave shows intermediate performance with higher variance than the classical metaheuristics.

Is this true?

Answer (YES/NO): NO